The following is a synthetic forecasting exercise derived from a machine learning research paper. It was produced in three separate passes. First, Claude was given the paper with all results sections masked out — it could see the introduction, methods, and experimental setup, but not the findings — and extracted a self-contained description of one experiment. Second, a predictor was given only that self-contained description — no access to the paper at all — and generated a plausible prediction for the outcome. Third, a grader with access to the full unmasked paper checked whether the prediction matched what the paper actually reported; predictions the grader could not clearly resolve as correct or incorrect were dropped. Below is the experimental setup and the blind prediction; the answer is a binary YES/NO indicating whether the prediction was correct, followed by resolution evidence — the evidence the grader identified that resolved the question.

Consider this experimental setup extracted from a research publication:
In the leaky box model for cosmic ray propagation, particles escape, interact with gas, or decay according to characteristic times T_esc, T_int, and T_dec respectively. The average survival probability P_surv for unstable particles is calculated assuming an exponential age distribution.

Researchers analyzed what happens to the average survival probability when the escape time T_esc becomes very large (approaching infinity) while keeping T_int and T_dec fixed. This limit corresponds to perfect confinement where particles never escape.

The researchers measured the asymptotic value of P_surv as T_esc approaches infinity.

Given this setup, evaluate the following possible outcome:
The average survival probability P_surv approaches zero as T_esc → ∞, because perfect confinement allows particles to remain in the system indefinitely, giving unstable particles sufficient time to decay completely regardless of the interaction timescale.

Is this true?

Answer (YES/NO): NO